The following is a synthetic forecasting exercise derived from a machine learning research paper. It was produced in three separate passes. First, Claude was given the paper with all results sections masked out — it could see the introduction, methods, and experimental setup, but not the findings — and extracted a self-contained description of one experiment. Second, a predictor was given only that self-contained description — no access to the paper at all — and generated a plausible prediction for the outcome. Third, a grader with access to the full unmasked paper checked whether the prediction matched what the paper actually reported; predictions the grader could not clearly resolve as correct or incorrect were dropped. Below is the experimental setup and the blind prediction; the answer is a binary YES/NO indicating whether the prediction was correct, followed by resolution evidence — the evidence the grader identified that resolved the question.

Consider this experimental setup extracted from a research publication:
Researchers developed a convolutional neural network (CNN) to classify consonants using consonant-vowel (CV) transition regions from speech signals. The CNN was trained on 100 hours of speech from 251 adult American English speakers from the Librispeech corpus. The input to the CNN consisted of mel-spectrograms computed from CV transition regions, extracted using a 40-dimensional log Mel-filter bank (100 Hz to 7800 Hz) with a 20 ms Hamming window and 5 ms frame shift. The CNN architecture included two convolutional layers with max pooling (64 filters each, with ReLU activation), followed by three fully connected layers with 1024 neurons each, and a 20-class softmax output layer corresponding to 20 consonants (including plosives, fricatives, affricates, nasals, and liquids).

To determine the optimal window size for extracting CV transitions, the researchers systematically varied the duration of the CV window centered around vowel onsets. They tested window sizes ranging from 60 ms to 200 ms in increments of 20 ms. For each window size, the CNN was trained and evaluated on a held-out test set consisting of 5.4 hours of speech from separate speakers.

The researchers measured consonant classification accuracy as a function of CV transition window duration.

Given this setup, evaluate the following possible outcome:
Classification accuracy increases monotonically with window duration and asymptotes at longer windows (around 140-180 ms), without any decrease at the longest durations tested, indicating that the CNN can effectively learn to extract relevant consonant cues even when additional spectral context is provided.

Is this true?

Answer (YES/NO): YES